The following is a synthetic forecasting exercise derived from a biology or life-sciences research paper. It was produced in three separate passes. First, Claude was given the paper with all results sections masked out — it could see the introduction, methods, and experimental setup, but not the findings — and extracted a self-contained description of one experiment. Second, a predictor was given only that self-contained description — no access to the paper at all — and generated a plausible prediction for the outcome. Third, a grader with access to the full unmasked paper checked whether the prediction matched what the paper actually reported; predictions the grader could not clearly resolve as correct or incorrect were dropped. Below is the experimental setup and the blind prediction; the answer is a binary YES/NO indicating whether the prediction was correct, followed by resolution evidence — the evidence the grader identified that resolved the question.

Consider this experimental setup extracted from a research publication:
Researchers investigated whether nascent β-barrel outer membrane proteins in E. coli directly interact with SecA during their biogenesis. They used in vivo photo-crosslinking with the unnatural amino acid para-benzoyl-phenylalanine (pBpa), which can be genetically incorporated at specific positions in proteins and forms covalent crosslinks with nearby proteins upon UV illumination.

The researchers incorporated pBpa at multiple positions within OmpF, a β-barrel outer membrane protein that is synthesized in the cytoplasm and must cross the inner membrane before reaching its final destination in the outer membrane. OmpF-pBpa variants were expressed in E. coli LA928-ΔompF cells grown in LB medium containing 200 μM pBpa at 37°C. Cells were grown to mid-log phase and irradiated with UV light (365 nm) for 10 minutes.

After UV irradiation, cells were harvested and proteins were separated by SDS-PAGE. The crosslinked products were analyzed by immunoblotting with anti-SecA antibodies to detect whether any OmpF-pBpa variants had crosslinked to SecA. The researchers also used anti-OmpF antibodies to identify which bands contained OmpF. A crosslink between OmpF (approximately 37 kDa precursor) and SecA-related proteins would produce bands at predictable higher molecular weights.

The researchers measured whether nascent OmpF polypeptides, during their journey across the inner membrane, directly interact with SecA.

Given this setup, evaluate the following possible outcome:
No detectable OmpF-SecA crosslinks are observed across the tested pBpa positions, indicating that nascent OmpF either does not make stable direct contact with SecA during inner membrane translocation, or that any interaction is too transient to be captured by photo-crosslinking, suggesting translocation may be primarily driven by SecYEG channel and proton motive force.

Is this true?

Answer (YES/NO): NO